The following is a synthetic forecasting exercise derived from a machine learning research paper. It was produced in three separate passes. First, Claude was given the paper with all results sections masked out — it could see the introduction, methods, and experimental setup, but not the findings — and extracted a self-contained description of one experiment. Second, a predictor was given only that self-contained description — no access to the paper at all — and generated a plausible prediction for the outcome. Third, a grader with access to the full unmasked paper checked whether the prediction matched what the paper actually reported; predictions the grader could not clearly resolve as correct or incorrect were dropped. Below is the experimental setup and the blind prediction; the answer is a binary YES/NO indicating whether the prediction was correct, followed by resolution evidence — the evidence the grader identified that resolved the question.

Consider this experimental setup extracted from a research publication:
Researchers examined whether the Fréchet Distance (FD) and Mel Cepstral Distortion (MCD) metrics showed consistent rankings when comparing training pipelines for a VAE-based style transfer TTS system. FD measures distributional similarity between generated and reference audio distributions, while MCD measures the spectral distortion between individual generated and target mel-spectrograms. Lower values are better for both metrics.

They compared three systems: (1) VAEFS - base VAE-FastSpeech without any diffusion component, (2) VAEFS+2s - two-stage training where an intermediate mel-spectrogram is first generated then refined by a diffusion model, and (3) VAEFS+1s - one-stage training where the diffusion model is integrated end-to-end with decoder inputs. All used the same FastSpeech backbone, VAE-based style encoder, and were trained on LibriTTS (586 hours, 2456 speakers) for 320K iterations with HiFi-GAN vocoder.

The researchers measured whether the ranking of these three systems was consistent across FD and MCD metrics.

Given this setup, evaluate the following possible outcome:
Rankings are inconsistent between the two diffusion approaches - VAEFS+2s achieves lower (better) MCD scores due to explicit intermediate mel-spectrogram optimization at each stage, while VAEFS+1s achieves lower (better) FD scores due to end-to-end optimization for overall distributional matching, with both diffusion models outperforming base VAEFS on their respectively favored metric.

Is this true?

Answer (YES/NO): NO